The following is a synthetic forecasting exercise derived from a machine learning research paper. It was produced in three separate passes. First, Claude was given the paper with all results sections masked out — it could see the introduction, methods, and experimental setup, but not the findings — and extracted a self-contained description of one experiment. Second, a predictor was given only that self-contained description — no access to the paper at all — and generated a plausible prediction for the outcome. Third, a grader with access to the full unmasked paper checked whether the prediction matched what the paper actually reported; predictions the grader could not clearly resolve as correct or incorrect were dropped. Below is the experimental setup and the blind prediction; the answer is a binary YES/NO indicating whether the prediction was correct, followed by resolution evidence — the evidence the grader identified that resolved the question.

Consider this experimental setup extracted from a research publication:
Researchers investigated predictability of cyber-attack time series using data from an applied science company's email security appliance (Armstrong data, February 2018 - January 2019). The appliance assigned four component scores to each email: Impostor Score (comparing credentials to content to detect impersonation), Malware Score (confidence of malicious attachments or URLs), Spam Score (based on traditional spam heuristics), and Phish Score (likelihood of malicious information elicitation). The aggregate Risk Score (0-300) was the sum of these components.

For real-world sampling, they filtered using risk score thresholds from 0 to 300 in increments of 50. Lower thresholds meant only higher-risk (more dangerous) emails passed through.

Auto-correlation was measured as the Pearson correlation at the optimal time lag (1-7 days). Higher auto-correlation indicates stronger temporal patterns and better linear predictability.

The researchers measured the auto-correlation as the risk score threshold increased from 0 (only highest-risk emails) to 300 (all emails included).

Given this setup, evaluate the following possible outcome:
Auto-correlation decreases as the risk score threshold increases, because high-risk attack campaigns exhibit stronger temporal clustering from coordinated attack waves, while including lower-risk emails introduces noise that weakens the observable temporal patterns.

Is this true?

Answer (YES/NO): NO